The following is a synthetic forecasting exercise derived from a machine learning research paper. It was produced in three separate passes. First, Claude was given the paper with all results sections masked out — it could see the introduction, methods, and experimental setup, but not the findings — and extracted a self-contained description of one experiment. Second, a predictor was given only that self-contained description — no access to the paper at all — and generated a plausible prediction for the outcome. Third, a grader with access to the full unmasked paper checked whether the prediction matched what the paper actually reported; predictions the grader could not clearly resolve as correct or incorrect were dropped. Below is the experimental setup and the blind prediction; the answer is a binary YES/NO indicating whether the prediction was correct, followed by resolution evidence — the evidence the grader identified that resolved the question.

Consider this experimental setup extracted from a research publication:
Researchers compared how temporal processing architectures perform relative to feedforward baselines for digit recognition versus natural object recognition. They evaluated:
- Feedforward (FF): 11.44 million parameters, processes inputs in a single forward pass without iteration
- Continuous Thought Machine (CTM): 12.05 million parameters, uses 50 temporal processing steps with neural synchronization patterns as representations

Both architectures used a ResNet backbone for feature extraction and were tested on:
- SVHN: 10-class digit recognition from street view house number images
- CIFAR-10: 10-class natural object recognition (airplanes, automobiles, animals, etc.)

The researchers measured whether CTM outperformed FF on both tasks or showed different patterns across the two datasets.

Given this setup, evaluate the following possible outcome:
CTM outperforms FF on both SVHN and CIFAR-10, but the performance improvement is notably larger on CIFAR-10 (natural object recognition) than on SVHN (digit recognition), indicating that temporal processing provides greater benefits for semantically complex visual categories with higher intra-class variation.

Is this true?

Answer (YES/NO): NO